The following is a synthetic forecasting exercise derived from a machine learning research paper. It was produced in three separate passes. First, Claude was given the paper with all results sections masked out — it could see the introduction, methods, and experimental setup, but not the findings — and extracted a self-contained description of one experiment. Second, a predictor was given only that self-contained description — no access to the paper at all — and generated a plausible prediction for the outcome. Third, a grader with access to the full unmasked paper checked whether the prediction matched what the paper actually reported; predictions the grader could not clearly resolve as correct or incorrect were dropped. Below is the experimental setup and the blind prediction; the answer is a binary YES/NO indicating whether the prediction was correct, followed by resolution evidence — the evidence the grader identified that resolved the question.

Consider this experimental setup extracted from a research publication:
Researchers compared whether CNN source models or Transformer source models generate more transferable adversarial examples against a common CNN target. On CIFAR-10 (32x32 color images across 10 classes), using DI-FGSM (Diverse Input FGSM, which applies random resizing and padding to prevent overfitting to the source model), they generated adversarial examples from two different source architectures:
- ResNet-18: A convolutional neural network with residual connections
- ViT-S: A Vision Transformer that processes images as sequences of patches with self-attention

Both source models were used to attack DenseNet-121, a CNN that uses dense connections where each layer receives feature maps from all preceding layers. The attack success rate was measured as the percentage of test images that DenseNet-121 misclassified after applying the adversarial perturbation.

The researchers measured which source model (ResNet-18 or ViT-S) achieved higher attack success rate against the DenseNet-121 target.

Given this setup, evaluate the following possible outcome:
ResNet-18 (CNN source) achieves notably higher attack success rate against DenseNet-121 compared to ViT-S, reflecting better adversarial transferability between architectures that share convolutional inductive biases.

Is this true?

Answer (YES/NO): YES